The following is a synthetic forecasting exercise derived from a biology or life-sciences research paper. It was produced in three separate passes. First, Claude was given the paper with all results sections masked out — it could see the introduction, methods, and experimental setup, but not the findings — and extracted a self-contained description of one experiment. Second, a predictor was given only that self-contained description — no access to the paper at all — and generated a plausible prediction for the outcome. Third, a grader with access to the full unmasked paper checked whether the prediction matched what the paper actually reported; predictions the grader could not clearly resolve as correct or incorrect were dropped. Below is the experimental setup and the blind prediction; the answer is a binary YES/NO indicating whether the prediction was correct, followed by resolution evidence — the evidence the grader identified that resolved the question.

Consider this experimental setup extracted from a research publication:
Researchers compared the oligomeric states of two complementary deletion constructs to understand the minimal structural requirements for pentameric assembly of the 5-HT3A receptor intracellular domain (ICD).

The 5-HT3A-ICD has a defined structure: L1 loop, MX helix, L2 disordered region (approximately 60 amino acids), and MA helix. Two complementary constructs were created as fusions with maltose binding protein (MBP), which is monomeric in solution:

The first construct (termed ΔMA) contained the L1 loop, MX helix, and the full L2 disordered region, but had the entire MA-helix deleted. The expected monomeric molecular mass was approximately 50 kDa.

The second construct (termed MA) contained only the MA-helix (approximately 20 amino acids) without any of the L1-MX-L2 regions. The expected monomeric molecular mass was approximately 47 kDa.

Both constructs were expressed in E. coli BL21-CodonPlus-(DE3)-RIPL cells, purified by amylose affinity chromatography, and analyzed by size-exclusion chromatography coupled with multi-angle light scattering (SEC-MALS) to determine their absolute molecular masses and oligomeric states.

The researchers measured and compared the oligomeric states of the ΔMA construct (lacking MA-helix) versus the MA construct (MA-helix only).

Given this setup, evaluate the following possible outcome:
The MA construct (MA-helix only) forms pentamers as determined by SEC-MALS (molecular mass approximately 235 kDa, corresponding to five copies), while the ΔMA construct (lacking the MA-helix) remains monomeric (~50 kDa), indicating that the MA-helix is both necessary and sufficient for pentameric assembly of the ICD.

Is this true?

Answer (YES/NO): NO